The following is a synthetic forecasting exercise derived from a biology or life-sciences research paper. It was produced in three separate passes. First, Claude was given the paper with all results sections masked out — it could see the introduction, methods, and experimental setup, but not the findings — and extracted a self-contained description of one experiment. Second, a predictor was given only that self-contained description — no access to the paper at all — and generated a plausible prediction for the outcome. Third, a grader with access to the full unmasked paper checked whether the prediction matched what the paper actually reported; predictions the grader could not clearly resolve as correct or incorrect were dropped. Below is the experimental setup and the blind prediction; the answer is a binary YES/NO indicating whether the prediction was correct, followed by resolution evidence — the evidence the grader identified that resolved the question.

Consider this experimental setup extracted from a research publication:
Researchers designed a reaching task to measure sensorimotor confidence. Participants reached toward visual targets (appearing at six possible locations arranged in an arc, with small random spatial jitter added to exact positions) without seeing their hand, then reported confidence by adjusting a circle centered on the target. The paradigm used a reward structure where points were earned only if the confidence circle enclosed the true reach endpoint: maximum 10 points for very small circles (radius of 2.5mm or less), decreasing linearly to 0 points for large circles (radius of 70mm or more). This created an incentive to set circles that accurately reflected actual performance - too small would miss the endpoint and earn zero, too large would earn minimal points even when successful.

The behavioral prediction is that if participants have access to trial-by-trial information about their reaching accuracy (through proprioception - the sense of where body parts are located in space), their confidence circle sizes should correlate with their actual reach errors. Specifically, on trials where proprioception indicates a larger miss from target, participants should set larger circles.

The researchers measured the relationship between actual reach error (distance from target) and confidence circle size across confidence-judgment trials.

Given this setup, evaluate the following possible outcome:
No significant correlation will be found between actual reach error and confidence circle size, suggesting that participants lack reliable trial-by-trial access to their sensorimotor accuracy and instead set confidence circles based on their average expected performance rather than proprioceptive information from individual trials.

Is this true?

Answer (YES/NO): NO